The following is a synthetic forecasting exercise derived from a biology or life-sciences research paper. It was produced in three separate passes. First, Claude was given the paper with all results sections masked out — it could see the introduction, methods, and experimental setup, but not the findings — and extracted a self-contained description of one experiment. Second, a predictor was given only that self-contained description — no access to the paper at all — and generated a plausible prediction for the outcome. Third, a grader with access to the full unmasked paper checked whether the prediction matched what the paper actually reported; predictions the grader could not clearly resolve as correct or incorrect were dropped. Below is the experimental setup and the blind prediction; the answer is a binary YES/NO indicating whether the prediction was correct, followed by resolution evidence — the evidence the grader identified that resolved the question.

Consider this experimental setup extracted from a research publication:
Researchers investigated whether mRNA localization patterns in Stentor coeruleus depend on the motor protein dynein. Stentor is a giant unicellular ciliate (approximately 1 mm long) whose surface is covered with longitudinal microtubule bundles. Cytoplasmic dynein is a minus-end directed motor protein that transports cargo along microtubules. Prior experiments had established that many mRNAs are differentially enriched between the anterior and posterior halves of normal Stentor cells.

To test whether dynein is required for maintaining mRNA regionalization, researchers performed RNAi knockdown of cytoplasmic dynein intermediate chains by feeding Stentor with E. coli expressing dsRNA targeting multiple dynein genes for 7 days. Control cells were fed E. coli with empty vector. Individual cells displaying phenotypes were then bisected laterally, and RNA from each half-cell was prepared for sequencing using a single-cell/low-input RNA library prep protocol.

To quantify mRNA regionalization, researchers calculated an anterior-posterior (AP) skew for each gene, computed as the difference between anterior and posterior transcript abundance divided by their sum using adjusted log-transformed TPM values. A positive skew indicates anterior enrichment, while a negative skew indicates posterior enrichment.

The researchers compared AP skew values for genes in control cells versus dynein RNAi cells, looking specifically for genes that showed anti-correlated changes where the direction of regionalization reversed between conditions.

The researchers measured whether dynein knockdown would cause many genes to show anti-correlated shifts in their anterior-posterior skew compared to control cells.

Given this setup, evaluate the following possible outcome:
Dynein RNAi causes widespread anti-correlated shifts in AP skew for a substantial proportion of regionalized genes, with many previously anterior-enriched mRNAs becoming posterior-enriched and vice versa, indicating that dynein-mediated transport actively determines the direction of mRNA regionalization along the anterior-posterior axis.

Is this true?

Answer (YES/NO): NO